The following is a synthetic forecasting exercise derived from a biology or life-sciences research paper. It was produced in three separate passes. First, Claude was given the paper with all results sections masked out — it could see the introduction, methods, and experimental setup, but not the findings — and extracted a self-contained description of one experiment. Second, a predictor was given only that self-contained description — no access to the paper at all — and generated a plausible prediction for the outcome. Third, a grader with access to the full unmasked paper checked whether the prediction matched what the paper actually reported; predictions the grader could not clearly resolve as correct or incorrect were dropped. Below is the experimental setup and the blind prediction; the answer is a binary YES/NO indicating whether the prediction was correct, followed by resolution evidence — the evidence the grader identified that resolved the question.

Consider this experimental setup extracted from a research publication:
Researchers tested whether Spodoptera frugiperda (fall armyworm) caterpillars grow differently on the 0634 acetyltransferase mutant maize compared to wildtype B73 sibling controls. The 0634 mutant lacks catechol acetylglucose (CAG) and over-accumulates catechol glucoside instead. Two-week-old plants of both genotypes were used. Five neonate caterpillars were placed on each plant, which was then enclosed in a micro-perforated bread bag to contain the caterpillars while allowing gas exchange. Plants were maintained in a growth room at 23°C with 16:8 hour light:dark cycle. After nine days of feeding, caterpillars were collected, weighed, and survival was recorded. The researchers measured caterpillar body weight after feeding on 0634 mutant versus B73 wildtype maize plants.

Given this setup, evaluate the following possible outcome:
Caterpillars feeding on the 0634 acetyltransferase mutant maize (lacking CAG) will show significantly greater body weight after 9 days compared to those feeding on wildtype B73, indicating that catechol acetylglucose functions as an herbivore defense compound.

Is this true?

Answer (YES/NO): NO